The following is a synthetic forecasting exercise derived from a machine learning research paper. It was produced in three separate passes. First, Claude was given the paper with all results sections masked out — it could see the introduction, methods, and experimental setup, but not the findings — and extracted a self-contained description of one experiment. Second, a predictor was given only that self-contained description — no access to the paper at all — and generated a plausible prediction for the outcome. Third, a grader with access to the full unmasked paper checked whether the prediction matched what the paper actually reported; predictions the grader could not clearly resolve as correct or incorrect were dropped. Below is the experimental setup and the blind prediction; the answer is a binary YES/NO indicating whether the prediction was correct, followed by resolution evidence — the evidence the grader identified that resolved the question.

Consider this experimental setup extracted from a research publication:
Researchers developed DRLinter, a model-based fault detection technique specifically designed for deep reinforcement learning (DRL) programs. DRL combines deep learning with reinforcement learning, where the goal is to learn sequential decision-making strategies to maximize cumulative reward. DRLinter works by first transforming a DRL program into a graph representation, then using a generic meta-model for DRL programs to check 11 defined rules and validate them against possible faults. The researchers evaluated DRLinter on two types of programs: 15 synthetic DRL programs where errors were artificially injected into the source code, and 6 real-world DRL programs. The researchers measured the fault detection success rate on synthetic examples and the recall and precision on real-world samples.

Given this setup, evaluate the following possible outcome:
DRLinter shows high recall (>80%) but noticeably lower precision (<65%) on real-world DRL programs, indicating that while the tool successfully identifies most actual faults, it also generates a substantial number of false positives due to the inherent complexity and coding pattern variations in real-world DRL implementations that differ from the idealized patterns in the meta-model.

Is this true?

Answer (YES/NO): NO